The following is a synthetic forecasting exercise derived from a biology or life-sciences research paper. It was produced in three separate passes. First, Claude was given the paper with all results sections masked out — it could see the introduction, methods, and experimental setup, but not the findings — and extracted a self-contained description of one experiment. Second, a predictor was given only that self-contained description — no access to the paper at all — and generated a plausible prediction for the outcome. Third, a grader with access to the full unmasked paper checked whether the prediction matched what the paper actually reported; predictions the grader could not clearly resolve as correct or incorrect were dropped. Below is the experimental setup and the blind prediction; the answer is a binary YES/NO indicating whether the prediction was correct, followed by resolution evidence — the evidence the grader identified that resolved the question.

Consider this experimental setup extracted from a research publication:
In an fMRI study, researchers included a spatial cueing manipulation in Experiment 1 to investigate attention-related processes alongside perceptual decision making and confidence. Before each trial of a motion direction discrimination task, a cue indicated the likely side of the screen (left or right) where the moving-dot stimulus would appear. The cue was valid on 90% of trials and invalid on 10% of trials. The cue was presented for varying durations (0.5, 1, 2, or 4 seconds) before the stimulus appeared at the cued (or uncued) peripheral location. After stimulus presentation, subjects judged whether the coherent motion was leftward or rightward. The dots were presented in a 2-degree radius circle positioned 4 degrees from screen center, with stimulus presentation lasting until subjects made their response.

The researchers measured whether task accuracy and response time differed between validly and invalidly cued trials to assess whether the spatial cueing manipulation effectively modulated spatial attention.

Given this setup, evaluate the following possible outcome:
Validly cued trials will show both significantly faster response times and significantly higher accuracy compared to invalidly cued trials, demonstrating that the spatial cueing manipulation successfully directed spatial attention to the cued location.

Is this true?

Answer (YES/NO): NO